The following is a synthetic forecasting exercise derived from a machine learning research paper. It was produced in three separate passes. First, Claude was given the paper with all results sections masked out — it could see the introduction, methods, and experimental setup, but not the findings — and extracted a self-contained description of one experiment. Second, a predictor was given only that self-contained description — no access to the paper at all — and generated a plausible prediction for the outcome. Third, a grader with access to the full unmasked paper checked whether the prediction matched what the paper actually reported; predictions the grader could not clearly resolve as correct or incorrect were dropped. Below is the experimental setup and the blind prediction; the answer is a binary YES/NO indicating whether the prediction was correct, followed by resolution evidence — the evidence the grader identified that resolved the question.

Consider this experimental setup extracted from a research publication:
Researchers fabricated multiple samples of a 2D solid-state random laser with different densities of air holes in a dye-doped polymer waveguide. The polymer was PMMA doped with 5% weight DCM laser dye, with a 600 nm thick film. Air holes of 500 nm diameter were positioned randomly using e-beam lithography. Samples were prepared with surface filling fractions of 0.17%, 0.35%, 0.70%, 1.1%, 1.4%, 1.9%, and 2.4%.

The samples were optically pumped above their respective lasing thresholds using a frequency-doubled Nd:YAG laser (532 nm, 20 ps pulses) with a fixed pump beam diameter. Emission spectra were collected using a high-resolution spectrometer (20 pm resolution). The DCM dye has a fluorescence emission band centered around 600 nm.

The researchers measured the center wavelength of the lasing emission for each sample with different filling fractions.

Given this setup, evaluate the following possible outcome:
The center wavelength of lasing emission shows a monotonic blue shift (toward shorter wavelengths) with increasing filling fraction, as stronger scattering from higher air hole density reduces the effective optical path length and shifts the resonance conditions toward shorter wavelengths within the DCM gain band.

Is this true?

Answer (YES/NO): YES